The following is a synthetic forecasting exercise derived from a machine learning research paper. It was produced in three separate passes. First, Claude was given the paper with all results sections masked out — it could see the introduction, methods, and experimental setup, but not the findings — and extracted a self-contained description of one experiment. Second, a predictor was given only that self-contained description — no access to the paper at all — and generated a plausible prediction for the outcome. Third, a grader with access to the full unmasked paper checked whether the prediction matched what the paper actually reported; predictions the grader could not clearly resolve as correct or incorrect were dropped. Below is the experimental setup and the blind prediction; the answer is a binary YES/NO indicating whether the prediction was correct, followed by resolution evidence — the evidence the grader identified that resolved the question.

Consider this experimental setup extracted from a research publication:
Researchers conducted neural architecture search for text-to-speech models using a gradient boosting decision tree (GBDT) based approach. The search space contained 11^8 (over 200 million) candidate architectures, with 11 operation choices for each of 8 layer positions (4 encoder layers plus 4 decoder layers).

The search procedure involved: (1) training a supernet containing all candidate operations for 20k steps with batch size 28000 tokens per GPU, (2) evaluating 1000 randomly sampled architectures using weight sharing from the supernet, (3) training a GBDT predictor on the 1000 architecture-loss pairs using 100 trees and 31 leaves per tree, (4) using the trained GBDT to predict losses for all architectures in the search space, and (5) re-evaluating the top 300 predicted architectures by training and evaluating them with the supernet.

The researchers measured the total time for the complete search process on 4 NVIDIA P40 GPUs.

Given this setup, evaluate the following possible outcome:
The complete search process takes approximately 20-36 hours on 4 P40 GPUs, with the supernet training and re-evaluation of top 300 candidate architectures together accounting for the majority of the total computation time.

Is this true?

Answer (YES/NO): NO